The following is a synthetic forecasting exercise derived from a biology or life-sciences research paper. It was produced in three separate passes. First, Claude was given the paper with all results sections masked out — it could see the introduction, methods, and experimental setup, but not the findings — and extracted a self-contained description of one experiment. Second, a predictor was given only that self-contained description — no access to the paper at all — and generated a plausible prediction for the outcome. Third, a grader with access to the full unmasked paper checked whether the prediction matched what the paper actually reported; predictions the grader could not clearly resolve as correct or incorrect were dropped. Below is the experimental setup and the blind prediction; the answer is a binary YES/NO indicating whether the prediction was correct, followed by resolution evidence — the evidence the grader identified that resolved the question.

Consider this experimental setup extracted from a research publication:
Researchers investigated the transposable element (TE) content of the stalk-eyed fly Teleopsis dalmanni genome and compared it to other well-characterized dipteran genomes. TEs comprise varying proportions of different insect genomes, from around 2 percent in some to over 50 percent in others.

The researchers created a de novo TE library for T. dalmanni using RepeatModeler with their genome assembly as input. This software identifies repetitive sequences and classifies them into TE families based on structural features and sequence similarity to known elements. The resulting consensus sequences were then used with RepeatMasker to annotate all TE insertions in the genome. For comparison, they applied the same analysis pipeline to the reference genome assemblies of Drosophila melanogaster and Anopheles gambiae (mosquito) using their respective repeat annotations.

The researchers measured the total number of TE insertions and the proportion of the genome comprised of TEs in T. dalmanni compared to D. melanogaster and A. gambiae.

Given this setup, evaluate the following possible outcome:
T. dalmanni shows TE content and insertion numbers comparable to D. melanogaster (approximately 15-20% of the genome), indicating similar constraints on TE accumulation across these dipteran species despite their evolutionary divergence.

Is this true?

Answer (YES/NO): NO